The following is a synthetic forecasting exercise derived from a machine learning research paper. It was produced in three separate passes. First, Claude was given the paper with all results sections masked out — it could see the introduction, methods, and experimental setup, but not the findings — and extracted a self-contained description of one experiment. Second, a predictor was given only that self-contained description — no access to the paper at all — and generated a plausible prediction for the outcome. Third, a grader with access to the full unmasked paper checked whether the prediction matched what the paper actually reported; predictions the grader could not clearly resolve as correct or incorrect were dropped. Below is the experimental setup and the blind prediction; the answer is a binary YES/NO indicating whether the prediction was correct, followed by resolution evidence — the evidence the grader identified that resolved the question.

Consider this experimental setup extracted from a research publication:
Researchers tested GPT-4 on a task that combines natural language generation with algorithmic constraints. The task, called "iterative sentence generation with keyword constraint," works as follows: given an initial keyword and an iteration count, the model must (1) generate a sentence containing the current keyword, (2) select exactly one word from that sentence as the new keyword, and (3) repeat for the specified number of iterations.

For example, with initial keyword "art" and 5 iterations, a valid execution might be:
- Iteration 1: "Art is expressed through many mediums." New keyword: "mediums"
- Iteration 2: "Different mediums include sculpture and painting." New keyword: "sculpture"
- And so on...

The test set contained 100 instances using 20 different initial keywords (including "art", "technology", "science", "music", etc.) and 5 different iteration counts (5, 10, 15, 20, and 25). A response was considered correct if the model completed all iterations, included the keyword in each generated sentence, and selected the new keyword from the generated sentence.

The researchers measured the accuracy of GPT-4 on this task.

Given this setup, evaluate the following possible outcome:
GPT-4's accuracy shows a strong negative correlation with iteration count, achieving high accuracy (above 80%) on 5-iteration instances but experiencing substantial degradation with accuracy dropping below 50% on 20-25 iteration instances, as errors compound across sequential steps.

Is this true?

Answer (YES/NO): NO